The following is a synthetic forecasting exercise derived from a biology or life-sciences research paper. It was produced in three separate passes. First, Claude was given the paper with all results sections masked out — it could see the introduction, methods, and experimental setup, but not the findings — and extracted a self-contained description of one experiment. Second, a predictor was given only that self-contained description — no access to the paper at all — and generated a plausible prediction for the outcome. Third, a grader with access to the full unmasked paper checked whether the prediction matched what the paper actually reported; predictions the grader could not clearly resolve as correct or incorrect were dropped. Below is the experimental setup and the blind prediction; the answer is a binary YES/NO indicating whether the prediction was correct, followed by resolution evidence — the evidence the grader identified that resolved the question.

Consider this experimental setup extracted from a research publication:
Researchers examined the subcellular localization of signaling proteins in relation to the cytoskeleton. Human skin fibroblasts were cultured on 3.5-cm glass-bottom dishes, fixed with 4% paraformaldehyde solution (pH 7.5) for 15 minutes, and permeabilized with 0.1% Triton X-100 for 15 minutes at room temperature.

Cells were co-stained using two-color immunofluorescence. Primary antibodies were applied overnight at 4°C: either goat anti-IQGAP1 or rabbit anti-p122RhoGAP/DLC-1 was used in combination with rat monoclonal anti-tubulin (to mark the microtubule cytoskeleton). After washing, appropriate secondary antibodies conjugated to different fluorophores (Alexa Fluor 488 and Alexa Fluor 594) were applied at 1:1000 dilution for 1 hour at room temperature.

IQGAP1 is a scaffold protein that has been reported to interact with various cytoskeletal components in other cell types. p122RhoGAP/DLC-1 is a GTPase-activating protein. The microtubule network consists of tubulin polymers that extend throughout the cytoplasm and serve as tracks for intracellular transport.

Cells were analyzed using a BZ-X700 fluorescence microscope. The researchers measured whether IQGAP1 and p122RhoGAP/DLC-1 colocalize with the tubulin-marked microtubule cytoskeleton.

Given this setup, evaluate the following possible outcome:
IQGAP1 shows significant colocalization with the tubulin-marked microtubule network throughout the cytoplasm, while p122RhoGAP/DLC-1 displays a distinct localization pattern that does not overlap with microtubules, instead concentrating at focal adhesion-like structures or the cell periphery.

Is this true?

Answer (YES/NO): NO